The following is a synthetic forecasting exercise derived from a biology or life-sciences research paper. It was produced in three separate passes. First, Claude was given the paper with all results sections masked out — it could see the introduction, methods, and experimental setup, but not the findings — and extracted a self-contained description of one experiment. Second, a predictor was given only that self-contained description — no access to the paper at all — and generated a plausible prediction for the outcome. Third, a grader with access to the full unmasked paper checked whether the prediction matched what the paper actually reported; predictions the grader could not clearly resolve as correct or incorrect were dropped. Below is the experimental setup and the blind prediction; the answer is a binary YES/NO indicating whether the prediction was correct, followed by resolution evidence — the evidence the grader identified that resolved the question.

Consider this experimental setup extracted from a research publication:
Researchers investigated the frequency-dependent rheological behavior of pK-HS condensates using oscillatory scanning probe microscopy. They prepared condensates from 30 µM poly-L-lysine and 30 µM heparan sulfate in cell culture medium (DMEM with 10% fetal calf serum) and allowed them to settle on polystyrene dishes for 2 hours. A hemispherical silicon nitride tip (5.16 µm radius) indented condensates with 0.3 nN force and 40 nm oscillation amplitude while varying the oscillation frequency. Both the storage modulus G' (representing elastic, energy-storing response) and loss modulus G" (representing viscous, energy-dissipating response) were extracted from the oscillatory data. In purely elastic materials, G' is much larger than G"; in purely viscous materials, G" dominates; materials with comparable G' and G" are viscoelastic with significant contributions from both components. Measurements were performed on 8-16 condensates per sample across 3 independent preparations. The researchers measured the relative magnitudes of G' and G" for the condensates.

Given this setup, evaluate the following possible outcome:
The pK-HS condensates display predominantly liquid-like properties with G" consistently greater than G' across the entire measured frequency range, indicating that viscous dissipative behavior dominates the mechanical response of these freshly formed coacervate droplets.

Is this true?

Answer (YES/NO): YES